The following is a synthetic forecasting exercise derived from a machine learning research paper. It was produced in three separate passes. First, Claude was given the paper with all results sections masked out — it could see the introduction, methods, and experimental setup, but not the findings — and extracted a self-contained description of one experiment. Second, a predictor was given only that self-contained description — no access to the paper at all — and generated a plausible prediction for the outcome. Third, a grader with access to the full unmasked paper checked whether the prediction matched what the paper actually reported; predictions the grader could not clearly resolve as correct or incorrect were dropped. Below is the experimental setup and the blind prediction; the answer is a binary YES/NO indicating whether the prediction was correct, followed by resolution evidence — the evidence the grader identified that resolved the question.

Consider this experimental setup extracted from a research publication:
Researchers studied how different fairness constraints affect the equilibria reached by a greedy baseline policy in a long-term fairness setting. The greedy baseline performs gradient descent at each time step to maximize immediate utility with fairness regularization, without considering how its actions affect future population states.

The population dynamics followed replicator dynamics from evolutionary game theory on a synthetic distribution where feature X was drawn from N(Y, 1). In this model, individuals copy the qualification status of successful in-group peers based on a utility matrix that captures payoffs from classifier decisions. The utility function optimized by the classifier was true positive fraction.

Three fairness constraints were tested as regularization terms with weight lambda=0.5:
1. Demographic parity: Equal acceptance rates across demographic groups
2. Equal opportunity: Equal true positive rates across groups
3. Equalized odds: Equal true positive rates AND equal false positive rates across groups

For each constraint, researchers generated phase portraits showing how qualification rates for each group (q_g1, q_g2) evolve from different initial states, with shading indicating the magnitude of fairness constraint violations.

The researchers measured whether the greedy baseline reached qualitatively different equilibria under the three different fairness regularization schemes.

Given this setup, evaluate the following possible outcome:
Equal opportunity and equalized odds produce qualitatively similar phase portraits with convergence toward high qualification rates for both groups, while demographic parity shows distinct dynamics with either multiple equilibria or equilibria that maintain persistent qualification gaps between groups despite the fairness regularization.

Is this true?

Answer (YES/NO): NO